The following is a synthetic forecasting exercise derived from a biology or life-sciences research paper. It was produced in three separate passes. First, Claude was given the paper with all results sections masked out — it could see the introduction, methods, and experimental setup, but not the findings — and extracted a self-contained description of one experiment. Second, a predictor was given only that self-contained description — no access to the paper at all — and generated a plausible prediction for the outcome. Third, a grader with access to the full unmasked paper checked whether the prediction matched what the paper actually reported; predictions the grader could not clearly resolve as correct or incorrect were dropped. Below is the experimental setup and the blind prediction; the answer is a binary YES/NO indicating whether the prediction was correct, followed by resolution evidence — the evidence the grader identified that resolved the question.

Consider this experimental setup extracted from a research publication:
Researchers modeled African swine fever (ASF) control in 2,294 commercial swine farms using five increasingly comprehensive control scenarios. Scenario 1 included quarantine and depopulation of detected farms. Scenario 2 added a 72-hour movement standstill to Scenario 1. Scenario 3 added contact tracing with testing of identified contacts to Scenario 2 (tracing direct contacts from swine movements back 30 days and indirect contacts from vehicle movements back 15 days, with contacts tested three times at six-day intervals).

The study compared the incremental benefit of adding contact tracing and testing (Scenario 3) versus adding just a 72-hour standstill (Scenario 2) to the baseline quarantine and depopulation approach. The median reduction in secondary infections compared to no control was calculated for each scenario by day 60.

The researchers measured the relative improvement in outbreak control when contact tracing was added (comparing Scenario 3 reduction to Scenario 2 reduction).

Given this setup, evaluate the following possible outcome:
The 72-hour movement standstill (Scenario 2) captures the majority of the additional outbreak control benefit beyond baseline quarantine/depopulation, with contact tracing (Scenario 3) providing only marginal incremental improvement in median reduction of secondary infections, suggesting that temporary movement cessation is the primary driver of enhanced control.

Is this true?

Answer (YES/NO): NO